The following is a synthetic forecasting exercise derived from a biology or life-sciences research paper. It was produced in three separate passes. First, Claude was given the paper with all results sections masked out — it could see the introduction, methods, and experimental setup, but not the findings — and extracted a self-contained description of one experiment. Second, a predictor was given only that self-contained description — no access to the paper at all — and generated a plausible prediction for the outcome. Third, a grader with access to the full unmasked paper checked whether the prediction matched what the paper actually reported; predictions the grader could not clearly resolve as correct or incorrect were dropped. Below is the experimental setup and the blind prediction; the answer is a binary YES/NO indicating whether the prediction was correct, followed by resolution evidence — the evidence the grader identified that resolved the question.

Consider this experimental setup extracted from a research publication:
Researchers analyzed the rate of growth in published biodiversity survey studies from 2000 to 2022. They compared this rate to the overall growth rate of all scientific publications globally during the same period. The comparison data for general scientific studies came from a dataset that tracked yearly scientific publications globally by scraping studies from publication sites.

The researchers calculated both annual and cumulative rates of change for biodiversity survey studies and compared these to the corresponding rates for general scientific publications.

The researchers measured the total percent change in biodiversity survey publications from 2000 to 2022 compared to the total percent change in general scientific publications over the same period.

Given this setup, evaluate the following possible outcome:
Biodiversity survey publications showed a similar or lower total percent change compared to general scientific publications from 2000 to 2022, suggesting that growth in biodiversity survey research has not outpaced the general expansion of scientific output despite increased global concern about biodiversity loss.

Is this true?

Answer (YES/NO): NO